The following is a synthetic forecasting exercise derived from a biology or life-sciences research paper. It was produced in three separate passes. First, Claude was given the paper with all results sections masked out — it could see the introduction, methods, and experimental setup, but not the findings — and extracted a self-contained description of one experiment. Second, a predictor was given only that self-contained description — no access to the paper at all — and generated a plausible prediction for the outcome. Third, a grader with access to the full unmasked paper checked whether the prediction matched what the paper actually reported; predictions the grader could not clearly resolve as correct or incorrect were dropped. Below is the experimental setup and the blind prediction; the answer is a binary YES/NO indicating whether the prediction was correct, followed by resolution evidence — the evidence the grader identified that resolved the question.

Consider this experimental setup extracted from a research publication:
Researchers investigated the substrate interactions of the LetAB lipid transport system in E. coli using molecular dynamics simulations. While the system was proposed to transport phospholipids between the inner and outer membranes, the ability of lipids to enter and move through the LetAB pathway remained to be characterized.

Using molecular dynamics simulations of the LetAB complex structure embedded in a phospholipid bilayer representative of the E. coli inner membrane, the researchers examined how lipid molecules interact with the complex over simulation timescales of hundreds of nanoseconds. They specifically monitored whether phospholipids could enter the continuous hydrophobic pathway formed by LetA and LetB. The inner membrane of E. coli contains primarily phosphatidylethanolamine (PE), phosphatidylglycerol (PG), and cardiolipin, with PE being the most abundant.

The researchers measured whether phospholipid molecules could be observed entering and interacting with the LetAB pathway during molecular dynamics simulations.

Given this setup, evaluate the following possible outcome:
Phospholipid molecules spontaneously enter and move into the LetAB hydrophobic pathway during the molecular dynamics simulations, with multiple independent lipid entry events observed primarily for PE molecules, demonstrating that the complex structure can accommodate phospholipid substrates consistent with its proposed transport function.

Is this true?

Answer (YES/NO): NO